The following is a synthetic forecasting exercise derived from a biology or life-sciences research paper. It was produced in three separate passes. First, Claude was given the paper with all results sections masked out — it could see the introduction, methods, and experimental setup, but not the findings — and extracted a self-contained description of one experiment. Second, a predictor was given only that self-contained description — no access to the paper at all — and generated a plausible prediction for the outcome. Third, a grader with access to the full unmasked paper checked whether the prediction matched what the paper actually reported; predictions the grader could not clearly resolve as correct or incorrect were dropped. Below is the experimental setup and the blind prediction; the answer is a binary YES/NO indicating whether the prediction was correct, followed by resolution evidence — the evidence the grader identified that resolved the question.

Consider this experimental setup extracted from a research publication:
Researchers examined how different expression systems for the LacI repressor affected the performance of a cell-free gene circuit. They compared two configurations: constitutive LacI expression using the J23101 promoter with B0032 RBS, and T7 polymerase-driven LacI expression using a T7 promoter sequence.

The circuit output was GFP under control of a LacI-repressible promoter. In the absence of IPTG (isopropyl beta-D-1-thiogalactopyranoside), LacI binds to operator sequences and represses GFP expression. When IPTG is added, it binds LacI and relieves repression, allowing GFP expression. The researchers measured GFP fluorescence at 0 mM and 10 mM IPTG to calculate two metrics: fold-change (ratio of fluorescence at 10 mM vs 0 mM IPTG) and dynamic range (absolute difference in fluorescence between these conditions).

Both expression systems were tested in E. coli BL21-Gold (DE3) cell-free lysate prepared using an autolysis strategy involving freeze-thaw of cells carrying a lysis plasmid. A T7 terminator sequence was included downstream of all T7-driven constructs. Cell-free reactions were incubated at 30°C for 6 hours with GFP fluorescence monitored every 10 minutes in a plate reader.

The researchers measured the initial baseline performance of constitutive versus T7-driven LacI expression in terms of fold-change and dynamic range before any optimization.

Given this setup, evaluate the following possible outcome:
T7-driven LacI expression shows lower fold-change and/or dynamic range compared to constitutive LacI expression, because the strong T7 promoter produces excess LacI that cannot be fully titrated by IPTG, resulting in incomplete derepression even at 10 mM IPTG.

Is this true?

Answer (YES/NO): NO